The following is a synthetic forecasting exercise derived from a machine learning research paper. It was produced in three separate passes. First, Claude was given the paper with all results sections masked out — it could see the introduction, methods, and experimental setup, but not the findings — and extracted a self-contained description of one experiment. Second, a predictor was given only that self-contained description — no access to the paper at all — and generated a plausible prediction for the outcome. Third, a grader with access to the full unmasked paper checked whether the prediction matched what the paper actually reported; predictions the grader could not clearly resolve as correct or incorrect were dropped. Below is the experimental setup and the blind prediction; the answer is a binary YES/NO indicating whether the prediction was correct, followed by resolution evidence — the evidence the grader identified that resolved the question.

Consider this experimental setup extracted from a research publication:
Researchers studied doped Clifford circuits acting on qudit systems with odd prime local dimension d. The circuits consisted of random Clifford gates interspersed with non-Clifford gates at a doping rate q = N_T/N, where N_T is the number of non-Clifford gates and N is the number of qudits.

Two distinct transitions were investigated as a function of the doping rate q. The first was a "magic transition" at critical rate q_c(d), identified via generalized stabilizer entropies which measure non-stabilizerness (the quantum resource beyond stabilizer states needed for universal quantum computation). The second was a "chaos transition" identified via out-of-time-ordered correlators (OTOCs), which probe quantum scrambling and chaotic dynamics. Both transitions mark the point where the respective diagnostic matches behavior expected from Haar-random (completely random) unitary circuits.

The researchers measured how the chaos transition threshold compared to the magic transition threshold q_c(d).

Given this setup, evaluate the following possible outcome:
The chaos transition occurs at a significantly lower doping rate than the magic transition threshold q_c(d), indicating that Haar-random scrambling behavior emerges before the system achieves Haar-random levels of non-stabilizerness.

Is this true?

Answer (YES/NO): NO